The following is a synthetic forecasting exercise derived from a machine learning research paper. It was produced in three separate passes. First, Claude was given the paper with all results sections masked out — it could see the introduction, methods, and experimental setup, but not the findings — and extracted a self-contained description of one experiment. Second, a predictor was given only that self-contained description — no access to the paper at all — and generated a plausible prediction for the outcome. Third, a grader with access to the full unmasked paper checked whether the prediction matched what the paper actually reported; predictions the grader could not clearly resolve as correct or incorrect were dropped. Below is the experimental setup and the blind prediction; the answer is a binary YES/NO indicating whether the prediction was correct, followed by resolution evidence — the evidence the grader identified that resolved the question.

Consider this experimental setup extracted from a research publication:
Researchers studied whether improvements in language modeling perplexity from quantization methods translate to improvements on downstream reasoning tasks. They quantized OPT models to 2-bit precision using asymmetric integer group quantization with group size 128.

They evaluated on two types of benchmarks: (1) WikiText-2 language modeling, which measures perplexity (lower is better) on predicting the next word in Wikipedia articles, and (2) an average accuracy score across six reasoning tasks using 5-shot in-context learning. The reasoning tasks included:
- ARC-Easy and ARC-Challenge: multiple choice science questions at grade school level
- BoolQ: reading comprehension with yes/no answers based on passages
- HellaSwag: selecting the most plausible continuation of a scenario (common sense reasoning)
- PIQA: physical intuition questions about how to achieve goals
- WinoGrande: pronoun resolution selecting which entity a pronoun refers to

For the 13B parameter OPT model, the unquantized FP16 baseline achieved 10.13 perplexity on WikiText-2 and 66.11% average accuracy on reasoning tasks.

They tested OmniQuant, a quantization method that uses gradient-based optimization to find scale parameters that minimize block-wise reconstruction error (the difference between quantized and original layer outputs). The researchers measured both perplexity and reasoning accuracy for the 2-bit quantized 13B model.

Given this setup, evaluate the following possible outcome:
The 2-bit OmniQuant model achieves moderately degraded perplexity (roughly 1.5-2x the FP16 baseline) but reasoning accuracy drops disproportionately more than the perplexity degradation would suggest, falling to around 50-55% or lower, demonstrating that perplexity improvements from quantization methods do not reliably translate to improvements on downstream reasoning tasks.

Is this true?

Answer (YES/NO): NO